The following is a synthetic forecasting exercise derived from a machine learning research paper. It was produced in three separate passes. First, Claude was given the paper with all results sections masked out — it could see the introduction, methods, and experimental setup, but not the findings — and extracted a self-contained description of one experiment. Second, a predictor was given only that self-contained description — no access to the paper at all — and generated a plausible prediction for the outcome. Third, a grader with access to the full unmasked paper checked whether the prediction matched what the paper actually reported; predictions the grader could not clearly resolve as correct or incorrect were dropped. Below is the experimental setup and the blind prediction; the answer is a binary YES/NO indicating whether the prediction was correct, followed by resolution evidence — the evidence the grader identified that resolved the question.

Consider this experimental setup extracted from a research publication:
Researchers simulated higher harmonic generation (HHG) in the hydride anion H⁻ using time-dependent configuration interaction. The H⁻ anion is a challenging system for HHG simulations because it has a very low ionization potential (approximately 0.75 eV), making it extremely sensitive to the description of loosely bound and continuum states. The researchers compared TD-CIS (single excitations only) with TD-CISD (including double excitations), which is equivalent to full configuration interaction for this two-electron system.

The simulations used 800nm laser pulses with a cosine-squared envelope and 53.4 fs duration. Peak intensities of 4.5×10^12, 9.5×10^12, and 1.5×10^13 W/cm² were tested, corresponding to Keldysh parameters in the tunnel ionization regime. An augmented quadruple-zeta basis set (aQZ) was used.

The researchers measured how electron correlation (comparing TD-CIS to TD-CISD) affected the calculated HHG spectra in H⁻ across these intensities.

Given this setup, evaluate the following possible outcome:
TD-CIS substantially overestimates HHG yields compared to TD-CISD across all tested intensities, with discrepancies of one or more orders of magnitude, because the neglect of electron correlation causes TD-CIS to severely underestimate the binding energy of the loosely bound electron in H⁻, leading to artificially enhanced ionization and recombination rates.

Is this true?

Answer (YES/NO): NO